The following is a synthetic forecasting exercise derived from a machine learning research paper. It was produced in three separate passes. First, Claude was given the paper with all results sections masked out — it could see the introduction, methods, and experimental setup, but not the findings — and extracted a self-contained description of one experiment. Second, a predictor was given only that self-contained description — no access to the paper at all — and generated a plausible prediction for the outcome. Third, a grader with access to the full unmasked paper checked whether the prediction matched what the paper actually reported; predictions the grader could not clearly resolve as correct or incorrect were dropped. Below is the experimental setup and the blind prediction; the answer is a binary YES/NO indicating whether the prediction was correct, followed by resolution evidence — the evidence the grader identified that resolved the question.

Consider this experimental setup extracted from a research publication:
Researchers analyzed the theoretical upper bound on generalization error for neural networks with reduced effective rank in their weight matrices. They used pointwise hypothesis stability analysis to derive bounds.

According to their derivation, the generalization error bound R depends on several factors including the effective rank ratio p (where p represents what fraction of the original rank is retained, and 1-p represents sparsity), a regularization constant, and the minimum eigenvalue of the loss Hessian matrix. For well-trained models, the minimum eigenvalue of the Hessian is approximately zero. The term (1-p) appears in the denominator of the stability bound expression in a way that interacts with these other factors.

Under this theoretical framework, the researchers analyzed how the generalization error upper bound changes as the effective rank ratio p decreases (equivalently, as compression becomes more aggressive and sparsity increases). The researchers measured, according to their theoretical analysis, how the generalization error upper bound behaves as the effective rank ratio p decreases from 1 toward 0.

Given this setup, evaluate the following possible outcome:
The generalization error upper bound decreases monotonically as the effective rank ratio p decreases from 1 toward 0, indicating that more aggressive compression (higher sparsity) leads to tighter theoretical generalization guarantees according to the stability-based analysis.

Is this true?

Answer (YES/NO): NO